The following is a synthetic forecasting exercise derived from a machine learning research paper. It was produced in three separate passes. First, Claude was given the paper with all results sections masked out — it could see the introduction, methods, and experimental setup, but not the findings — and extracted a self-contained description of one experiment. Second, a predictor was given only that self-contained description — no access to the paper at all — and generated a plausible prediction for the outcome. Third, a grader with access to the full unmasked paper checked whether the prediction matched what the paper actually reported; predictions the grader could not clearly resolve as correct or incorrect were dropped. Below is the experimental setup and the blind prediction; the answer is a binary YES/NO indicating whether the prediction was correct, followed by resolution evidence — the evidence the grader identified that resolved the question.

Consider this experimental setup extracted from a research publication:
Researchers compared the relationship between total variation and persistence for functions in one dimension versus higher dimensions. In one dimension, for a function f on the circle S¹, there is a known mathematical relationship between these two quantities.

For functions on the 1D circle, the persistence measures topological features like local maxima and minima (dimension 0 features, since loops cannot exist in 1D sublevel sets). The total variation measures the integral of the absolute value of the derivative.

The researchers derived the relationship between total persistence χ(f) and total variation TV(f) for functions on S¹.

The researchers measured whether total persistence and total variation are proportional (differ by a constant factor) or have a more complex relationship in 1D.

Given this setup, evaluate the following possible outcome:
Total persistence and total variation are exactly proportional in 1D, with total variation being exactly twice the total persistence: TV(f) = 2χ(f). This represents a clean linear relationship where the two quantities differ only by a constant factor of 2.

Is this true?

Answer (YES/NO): YES